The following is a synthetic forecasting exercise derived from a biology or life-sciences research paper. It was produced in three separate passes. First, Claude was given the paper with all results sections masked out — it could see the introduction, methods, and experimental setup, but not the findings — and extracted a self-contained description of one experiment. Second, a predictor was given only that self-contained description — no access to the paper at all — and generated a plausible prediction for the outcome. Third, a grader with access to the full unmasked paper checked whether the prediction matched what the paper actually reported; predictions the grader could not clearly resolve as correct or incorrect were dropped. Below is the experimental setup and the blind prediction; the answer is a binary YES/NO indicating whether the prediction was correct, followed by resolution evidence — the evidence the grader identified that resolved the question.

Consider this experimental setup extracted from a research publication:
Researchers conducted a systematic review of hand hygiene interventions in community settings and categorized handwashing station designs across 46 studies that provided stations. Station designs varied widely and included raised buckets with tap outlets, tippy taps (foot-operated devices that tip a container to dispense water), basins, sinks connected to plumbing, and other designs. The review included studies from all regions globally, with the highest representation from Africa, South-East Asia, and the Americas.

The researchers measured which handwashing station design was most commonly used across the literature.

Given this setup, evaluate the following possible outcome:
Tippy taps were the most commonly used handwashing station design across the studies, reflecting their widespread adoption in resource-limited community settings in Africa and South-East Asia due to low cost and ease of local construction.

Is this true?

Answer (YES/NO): NO